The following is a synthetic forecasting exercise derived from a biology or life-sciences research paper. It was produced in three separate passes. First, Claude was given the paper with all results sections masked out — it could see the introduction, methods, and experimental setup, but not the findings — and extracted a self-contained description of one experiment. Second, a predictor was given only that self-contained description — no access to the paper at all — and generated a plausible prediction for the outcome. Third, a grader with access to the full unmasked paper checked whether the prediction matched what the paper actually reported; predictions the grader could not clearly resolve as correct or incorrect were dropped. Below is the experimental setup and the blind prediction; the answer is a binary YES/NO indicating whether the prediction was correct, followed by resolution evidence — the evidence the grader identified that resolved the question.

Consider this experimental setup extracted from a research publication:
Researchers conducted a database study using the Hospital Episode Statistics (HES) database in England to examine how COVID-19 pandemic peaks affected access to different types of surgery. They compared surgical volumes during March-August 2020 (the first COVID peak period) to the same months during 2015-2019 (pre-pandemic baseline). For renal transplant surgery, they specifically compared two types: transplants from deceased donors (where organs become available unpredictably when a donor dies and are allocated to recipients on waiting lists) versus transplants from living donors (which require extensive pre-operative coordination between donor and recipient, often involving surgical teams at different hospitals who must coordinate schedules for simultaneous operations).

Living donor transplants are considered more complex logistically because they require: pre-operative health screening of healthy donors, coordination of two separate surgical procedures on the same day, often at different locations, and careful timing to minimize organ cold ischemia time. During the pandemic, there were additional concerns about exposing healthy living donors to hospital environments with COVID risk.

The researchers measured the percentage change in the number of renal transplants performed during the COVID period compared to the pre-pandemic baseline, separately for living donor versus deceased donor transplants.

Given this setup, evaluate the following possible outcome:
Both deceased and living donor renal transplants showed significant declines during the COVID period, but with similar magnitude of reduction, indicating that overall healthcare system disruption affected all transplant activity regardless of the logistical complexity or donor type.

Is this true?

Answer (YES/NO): NO